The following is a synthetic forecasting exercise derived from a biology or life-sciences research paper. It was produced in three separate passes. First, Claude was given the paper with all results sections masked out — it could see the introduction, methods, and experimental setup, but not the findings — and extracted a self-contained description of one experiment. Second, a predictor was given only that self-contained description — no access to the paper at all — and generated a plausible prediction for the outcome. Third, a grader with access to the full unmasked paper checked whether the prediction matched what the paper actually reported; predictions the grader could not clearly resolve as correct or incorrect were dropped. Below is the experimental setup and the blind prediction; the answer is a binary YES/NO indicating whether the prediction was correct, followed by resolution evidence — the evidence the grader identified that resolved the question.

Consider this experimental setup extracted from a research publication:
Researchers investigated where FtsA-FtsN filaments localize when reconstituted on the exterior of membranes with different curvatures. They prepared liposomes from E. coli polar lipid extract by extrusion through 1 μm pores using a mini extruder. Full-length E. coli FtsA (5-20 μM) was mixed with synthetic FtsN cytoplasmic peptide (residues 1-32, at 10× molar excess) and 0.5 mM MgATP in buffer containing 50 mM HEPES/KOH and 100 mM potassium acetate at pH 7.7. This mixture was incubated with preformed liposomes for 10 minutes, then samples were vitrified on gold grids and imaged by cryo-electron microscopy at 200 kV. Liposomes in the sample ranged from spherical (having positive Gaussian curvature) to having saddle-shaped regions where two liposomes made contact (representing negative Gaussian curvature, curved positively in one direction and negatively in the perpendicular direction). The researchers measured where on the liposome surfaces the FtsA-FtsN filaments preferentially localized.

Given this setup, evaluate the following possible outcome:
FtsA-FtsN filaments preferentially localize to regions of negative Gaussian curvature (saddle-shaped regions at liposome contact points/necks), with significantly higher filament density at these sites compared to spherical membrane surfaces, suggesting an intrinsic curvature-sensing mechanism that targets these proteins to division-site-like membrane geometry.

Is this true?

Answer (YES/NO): YES